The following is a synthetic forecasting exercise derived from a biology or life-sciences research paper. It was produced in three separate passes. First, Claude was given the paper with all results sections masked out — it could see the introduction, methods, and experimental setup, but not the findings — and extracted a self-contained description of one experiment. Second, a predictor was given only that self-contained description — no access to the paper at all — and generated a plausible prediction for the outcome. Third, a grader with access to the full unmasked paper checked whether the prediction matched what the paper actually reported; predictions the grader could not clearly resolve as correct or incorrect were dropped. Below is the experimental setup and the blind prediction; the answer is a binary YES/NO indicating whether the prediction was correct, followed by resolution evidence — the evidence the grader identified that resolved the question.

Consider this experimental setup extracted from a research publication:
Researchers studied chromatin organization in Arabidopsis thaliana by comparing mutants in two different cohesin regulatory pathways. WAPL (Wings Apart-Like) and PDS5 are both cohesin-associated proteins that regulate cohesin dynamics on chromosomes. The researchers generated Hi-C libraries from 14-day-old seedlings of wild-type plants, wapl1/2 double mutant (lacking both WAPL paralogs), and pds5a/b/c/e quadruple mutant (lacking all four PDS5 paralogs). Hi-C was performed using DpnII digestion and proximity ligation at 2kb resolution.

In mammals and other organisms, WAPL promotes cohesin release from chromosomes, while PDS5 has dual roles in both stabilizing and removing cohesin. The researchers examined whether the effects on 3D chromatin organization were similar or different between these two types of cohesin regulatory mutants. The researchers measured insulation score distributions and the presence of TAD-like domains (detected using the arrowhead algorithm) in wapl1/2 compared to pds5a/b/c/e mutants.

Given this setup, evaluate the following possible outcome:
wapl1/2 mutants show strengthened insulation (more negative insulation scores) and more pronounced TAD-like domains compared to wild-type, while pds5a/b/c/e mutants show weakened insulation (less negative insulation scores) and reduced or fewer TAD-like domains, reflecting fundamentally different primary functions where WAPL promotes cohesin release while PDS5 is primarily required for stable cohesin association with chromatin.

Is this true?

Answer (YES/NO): NO